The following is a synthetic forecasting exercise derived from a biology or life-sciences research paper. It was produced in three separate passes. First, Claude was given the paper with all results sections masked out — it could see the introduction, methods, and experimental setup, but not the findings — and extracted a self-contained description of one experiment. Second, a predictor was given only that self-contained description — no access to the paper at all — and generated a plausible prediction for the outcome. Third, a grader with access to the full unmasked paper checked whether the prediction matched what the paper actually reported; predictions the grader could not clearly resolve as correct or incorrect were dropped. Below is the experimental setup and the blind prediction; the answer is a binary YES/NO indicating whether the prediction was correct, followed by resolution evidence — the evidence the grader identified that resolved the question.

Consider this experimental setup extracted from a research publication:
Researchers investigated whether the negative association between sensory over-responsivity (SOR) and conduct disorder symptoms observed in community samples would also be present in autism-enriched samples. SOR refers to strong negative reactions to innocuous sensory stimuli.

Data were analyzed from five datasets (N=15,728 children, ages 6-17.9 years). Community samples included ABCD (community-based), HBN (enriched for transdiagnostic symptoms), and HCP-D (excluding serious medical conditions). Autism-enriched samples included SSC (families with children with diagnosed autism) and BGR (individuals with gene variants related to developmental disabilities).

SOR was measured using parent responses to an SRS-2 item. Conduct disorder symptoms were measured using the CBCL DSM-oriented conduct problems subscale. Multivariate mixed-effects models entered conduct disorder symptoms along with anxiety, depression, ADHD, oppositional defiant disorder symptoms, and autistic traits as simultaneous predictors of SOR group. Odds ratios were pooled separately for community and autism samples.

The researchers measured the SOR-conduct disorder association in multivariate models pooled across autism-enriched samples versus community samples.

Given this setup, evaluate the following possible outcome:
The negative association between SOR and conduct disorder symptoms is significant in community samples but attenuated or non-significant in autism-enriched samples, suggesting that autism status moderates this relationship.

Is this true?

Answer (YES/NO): YES